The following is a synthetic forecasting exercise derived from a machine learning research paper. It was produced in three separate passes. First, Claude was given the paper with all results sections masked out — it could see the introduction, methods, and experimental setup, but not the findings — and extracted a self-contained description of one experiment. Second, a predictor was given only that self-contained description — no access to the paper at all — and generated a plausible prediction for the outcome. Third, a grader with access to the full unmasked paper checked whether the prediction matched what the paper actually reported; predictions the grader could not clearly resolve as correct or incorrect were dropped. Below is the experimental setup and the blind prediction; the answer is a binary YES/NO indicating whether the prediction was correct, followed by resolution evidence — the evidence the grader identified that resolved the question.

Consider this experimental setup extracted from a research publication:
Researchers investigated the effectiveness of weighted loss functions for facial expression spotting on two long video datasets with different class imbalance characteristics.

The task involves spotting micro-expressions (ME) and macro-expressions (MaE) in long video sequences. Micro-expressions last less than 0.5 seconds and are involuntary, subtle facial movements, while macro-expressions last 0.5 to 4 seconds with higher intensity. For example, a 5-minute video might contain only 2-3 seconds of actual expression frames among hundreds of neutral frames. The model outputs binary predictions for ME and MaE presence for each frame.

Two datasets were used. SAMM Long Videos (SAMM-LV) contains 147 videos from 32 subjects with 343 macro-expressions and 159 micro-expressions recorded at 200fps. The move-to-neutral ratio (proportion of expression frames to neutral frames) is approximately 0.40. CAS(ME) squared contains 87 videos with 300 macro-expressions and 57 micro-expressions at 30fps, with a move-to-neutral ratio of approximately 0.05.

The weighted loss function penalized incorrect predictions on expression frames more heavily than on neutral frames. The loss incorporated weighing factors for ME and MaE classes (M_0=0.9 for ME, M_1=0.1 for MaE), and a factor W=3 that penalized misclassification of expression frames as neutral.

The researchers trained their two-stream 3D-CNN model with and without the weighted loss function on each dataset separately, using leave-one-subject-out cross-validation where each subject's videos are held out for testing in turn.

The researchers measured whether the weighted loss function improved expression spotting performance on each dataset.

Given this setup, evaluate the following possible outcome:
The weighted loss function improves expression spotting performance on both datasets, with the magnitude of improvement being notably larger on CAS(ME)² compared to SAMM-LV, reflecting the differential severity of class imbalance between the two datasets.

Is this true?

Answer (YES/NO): NO